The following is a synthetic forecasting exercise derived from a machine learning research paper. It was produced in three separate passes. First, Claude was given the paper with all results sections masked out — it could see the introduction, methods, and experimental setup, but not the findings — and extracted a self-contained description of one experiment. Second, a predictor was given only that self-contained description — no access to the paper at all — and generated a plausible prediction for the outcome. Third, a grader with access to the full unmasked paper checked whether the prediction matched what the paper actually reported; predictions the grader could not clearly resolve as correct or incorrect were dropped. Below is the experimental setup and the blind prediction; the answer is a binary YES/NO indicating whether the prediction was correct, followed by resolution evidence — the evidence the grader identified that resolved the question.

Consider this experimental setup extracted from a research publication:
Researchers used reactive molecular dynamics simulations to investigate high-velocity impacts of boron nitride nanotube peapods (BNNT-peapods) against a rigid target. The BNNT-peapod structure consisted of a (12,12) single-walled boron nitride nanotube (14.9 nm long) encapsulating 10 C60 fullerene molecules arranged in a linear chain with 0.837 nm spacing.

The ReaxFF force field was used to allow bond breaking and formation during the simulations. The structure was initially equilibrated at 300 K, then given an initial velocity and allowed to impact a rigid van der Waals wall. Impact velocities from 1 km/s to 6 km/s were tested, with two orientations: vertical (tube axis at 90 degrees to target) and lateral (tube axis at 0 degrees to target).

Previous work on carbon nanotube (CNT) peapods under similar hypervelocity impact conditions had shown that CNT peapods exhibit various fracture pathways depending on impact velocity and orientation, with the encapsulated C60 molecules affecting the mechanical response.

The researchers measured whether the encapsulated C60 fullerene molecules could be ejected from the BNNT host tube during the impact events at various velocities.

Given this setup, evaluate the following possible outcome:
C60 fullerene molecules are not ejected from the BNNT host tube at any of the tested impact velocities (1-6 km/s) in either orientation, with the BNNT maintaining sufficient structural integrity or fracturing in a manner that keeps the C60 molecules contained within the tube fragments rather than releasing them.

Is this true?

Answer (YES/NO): NO